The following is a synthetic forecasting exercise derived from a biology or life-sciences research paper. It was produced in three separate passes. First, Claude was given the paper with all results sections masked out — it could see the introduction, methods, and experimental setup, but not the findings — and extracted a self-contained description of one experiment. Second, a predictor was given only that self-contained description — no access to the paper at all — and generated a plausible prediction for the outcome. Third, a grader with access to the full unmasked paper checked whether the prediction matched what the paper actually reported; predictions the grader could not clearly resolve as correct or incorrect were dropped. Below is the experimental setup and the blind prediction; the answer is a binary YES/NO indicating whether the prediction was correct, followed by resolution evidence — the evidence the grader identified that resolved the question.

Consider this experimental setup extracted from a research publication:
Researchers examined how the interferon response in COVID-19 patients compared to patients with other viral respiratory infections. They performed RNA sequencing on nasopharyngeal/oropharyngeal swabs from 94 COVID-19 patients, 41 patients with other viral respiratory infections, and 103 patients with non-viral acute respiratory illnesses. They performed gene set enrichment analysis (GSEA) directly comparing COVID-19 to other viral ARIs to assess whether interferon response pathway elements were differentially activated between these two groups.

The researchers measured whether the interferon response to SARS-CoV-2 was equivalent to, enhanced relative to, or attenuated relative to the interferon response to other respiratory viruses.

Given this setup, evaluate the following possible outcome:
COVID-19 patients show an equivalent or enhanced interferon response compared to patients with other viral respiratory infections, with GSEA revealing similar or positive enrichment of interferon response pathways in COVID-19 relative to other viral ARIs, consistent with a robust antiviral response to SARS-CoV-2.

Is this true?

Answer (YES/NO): NO